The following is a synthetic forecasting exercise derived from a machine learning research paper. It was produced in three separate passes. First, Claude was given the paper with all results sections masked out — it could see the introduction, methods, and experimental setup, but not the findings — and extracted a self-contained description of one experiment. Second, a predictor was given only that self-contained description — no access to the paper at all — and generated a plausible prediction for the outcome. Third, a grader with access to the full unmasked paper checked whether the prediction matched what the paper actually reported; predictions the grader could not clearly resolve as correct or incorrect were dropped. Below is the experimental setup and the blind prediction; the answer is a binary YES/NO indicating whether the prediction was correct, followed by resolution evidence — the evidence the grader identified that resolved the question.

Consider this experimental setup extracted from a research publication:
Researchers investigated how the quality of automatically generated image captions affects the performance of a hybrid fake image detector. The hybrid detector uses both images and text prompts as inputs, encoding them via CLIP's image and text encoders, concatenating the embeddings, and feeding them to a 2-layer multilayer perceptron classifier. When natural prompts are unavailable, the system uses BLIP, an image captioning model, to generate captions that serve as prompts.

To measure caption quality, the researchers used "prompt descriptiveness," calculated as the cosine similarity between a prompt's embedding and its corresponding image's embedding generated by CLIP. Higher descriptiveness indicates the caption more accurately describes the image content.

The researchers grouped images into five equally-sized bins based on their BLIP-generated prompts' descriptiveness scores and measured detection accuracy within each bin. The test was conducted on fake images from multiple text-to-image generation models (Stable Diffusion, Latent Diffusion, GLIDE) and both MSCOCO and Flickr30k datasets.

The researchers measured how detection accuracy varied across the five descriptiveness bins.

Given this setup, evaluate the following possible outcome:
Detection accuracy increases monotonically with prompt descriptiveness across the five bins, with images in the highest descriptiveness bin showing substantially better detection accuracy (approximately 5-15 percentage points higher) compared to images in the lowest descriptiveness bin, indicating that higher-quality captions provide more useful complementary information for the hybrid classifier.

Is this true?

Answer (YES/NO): NO